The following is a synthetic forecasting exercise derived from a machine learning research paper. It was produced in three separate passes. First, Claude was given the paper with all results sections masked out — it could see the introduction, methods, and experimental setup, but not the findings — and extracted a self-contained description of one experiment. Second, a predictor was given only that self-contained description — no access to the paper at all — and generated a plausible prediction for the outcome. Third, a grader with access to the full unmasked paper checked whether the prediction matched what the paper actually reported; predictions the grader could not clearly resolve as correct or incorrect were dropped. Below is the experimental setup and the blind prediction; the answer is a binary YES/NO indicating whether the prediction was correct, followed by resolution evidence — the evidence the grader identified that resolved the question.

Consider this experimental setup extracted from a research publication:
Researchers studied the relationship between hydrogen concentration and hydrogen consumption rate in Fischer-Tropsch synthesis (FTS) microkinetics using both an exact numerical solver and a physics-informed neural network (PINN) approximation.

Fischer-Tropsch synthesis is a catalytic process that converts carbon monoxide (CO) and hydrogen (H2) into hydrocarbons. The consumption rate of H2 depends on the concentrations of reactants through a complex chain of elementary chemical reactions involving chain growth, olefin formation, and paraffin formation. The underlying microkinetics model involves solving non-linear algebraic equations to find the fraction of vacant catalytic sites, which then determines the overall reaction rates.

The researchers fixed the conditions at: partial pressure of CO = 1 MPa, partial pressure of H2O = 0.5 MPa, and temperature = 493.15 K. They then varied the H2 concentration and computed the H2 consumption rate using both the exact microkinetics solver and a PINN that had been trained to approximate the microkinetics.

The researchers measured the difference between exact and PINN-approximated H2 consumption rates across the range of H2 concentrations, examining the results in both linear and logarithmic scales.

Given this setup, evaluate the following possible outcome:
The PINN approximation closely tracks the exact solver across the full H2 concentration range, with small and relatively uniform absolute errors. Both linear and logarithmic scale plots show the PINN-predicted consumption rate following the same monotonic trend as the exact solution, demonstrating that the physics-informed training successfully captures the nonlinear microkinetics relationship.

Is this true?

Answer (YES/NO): NO